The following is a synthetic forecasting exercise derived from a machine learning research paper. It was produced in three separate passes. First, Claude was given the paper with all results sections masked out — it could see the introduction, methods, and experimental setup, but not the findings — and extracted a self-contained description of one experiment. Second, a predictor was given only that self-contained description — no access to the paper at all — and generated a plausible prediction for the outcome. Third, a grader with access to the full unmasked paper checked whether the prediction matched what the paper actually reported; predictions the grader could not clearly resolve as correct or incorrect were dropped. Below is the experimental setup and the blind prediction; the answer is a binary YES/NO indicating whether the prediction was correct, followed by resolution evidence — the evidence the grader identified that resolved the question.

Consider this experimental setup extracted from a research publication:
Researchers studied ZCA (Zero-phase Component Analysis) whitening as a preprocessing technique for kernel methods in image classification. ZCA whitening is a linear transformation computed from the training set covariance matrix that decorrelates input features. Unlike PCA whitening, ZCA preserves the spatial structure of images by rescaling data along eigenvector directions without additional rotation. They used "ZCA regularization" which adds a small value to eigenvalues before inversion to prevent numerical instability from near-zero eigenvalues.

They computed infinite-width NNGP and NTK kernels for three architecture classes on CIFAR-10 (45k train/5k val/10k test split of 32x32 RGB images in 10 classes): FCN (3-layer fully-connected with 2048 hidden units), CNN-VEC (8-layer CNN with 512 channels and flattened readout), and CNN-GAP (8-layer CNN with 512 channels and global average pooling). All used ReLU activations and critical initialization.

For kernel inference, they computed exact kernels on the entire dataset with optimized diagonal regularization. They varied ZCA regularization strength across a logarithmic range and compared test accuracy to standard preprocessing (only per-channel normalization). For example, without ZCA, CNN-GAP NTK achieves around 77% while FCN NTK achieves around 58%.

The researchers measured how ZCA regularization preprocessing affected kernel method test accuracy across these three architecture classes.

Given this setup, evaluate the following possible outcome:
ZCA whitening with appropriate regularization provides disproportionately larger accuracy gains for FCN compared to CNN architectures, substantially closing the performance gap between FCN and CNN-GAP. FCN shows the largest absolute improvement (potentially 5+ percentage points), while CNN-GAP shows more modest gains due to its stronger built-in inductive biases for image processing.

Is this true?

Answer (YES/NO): NO